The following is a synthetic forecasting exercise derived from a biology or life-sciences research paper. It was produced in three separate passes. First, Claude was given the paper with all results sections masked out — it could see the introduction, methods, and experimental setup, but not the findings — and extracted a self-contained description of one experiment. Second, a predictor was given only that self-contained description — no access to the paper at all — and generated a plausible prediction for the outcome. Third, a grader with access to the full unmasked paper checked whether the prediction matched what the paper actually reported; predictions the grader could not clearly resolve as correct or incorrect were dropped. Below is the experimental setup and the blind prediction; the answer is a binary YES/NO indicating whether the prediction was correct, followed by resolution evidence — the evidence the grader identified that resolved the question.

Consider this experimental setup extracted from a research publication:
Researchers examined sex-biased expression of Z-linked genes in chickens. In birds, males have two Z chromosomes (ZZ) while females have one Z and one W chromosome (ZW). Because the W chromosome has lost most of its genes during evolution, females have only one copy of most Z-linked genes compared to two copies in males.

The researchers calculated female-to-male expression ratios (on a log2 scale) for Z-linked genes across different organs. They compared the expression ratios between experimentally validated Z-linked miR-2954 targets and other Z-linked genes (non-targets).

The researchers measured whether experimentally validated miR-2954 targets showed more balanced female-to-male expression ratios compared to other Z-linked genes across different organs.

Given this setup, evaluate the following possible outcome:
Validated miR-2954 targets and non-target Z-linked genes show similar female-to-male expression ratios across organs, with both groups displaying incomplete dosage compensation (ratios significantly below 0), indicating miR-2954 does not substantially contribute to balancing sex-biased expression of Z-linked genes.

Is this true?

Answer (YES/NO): NO